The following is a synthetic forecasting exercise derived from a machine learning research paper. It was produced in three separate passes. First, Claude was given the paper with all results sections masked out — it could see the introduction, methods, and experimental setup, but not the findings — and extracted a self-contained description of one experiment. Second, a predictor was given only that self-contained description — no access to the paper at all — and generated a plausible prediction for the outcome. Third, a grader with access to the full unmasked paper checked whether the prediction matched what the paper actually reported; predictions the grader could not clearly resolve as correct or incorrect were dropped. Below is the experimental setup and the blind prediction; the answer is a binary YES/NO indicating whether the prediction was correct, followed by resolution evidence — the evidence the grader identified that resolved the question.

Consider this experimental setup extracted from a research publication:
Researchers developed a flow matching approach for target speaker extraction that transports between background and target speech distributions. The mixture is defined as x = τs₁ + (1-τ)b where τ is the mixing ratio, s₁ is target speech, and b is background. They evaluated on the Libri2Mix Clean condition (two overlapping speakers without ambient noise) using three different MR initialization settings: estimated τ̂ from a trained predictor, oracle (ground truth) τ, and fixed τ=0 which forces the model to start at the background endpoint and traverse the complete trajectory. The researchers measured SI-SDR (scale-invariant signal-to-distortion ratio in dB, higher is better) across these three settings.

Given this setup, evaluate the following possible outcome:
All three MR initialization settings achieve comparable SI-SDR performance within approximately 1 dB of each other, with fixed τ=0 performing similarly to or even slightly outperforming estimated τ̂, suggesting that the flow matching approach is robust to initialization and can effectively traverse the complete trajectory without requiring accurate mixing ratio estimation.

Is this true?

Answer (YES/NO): NO